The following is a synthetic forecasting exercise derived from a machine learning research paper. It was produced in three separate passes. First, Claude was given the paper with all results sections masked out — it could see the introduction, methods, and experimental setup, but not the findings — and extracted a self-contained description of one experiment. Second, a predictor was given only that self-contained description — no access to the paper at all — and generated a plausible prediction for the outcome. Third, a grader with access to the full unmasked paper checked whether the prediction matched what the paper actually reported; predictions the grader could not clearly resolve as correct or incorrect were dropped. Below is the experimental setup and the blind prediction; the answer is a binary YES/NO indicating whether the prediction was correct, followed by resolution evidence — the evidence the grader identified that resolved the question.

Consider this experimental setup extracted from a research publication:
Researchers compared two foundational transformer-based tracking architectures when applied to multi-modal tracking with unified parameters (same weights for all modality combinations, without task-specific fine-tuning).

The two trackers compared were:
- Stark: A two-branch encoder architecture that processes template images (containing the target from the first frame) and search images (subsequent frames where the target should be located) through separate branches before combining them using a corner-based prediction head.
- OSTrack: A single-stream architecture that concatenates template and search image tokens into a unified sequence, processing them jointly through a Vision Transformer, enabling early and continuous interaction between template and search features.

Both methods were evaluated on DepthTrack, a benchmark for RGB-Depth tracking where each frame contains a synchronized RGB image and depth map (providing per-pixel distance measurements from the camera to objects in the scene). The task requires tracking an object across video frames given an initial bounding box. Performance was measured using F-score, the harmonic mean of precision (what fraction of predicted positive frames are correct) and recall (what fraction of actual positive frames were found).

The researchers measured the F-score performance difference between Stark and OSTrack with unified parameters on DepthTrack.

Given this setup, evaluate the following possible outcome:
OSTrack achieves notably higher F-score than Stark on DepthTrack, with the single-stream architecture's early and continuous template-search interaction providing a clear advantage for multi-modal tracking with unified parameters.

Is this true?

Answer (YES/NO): YES